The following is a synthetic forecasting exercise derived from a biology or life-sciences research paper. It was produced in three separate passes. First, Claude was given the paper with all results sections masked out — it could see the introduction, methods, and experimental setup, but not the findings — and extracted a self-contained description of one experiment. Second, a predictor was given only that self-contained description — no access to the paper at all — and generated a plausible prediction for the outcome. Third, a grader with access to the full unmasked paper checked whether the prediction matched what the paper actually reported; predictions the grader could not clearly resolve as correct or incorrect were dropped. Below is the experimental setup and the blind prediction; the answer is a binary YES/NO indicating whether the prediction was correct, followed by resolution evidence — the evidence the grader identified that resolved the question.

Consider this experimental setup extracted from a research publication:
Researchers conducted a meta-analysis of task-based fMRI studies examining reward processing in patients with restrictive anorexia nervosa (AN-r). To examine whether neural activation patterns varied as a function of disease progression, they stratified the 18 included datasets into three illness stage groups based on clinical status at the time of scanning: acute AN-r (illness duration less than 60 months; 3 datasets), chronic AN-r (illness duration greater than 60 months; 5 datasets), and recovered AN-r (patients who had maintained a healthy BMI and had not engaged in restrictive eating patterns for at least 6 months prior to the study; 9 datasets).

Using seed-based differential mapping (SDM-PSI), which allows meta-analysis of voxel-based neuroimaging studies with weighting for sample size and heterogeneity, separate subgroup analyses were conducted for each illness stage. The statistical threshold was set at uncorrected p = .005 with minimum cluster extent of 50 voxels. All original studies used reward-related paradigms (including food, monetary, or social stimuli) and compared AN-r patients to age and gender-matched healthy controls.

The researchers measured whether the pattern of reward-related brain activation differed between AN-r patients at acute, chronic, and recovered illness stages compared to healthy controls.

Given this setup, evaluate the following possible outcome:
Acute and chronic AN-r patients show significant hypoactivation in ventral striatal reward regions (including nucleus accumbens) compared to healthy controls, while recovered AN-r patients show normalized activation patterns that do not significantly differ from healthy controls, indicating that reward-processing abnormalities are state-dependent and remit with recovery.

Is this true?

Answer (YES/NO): NO